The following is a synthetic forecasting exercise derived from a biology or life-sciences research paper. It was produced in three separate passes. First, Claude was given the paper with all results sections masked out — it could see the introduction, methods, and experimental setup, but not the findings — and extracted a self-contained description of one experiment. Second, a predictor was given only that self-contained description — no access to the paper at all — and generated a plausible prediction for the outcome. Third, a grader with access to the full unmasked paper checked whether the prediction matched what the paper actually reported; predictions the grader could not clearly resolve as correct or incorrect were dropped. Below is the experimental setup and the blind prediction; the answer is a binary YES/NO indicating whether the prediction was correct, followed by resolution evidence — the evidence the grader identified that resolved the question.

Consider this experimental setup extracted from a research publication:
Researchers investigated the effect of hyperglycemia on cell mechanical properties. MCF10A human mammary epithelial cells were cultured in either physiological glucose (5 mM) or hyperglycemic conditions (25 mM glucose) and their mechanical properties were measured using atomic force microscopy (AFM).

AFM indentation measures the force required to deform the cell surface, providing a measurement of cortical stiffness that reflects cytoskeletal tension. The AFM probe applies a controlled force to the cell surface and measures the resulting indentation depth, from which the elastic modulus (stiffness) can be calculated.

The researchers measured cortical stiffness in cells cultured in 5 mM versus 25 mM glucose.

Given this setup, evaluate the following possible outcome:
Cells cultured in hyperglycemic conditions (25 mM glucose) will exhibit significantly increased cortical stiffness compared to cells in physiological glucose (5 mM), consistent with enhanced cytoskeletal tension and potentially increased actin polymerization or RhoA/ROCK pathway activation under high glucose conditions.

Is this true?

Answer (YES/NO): YES